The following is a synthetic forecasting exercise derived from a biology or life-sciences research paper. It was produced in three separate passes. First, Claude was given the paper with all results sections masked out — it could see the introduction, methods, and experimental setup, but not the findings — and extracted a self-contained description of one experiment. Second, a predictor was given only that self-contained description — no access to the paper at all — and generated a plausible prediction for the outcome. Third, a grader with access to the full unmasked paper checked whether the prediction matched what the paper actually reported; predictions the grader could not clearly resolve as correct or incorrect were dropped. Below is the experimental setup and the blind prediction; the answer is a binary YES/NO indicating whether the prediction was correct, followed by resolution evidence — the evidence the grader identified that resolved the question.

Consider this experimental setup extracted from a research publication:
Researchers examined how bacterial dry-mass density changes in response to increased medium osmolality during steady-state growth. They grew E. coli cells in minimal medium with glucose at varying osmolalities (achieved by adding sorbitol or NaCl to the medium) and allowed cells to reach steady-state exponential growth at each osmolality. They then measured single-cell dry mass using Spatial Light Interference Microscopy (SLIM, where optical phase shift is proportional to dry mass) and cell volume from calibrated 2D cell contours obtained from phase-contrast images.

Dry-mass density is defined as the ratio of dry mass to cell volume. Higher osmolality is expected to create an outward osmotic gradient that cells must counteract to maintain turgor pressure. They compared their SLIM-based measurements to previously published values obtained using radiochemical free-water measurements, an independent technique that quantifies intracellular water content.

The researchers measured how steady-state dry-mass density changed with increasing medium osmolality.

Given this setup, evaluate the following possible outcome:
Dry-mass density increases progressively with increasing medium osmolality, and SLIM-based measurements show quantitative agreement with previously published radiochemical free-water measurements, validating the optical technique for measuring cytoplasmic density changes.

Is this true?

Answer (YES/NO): YES